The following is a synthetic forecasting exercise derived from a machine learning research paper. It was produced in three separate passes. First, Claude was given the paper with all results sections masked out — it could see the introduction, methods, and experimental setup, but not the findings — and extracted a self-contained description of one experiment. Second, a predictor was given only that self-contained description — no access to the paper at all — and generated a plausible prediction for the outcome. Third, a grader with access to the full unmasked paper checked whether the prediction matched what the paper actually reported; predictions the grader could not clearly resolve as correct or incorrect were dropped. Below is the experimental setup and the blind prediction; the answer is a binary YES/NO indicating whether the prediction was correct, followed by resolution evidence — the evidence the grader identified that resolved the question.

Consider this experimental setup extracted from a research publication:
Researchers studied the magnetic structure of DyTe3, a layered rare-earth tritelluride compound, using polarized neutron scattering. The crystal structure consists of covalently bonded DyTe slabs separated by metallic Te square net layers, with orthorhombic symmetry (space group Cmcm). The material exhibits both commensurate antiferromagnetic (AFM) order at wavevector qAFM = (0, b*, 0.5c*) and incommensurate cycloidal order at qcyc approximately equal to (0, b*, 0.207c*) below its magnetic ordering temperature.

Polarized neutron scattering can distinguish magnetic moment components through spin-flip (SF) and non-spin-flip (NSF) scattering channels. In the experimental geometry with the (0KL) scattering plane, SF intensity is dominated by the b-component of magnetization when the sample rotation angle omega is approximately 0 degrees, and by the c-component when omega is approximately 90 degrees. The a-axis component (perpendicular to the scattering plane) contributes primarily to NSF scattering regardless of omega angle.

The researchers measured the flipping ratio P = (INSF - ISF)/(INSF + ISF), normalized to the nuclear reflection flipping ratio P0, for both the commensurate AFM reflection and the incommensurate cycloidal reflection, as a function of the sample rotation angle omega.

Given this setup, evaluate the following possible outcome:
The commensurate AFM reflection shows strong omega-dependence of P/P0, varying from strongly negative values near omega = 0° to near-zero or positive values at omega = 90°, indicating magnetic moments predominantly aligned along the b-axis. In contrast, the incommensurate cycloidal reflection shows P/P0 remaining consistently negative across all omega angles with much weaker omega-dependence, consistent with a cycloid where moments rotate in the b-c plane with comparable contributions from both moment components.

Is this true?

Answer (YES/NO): NO